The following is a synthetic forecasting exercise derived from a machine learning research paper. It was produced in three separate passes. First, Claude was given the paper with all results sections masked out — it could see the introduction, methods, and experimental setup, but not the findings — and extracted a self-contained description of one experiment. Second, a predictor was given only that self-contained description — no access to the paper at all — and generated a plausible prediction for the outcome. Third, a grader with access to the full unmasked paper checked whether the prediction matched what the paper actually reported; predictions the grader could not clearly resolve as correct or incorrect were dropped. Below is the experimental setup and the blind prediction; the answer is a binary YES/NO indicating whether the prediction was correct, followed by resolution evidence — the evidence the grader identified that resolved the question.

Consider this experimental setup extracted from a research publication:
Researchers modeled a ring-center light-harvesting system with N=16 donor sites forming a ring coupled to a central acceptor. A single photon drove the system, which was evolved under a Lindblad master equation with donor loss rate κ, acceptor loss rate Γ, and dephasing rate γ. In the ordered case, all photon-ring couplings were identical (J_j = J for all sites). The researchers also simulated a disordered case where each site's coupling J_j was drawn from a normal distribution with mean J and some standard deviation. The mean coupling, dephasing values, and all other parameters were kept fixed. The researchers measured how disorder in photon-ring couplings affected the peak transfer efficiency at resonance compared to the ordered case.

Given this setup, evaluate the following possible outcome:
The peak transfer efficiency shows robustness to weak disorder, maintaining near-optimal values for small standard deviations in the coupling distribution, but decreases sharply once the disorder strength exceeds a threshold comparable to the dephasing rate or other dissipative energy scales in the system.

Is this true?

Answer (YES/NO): NO